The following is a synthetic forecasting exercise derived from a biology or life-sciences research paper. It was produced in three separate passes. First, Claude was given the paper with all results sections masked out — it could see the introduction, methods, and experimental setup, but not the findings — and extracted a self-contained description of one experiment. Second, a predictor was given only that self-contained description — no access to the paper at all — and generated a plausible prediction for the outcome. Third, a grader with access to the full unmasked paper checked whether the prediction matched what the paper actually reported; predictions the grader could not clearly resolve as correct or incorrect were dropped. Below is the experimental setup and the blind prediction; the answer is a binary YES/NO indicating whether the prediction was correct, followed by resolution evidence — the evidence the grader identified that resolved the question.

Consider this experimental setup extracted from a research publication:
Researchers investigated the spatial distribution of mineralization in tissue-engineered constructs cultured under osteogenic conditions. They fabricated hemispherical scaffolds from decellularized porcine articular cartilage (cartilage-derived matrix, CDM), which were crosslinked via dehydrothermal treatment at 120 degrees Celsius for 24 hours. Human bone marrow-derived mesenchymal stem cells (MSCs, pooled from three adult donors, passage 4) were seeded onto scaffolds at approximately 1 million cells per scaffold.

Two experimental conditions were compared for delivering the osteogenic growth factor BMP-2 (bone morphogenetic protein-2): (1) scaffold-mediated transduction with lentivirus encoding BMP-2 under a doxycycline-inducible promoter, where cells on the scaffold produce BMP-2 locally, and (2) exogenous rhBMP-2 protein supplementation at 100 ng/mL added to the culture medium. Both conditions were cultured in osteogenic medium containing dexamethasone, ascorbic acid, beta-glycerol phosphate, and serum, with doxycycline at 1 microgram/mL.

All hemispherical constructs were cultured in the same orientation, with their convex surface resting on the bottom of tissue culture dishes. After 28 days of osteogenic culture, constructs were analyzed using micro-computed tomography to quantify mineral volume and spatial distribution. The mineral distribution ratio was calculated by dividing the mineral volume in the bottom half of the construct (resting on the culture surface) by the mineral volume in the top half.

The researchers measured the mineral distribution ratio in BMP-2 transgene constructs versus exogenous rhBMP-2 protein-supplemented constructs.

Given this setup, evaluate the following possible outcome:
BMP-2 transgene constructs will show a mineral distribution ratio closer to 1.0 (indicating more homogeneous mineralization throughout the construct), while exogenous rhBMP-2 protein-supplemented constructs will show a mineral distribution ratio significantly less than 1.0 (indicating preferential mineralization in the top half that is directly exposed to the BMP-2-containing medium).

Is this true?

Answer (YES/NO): YES